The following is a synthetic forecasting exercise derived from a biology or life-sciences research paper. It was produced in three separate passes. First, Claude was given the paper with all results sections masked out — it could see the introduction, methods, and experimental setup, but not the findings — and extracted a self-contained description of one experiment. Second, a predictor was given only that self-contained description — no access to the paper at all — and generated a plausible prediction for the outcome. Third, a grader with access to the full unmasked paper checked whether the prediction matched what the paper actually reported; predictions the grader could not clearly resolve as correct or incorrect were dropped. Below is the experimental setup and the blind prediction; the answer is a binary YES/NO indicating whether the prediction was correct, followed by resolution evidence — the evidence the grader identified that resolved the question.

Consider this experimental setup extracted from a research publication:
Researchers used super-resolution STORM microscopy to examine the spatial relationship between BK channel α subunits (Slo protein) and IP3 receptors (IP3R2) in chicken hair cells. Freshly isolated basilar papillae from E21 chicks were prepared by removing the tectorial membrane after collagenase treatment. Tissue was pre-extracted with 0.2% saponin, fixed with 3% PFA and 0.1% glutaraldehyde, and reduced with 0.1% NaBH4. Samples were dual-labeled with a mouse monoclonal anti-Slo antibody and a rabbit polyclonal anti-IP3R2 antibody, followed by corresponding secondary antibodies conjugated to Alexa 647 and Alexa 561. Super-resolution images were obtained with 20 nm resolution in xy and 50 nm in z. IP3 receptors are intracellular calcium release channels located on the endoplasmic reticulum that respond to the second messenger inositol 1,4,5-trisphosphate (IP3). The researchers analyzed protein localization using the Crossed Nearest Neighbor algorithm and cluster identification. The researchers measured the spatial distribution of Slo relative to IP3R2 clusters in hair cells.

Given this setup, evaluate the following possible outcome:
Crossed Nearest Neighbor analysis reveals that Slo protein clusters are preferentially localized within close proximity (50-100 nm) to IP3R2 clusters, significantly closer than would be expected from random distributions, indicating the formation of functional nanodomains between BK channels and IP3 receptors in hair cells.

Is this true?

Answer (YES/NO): YES